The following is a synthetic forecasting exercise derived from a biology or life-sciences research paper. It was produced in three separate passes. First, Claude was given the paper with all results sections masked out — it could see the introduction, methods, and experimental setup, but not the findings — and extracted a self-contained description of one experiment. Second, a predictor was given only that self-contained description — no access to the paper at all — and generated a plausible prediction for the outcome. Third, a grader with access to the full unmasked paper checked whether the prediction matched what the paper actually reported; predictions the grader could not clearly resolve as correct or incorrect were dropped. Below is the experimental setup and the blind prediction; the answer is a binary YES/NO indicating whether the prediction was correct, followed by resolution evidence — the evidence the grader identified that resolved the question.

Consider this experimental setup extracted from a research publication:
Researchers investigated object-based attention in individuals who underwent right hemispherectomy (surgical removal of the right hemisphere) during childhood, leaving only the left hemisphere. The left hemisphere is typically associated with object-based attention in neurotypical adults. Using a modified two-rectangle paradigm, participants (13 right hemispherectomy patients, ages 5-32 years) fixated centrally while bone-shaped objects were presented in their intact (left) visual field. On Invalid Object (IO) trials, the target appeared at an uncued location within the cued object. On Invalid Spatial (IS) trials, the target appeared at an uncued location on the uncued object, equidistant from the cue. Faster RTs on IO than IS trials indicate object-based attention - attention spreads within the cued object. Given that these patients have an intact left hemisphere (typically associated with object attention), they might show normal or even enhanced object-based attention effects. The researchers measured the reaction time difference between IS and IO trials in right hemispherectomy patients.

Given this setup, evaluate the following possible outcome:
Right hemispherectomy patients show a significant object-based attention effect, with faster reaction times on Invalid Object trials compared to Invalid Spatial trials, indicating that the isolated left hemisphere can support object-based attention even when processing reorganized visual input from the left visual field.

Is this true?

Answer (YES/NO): NO